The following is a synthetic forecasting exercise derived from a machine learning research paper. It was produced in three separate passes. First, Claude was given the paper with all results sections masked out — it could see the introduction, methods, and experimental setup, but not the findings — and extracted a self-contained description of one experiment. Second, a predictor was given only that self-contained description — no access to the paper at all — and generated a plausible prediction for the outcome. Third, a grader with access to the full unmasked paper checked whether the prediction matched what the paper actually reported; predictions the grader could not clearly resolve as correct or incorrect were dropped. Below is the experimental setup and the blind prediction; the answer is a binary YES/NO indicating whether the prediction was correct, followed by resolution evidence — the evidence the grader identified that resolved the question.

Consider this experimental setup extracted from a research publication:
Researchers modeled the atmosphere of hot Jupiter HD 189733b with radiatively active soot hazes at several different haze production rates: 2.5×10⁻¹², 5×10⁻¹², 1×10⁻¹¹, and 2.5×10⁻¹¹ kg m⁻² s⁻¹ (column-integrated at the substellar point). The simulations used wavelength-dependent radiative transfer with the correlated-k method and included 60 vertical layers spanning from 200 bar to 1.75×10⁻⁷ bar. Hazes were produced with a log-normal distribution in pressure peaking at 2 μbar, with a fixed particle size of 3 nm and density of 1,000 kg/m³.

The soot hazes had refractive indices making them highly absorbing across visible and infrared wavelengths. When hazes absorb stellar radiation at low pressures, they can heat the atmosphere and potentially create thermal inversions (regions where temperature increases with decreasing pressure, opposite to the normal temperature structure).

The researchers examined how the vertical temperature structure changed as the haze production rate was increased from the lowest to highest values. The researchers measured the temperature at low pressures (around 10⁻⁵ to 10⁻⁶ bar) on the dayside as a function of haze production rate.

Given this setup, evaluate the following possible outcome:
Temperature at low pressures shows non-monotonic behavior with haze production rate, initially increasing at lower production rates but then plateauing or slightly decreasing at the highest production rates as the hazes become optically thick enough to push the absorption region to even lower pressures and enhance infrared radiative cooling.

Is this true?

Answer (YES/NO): NO